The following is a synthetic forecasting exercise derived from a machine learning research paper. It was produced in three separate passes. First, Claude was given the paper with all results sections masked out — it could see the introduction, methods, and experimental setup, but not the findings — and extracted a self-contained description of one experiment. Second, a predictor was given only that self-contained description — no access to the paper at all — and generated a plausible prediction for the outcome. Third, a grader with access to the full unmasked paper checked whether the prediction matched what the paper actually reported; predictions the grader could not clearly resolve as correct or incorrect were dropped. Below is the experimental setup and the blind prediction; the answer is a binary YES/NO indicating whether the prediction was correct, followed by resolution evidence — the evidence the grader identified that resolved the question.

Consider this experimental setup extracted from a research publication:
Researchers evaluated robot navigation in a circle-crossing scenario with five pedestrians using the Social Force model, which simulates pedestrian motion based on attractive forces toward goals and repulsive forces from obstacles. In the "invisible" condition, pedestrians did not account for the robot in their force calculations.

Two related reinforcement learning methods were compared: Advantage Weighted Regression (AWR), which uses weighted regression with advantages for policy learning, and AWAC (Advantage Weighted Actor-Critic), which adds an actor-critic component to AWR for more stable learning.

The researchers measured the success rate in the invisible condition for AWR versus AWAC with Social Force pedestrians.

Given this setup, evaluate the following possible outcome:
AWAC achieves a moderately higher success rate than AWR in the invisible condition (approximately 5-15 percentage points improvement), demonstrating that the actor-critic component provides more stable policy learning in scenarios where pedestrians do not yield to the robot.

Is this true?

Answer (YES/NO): NO